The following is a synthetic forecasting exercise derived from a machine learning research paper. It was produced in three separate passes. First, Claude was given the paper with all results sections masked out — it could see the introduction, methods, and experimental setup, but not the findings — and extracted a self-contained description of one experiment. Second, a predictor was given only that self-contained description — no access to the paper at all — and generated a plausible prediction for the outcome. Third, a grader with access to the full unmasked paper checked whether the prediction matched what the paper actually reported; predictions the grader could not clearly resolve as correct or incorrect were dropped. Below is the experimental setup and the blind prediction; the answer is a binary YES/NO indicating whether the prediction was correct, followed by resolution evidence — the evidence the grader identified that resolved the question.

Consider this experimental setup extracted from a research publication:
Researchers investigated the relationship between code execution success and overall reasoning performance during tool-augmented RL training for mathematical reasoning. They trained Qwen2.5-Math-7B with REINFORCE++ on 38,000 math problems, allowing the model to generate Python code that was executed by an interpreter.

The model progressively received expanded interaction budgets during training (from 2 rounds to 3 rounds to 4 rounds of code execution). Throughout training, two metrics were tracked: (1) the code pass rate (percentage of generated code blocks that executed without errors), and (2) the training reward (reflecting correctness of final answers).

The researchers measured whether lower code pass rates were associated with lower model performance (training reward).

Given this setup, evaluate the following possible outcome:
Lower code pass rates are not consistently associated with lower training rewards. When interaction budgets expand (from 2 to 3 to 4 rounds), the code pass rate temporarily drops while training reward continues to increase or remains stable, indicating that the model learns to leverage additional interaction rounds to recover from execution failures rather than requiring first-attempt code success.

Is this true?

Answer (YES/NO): YES